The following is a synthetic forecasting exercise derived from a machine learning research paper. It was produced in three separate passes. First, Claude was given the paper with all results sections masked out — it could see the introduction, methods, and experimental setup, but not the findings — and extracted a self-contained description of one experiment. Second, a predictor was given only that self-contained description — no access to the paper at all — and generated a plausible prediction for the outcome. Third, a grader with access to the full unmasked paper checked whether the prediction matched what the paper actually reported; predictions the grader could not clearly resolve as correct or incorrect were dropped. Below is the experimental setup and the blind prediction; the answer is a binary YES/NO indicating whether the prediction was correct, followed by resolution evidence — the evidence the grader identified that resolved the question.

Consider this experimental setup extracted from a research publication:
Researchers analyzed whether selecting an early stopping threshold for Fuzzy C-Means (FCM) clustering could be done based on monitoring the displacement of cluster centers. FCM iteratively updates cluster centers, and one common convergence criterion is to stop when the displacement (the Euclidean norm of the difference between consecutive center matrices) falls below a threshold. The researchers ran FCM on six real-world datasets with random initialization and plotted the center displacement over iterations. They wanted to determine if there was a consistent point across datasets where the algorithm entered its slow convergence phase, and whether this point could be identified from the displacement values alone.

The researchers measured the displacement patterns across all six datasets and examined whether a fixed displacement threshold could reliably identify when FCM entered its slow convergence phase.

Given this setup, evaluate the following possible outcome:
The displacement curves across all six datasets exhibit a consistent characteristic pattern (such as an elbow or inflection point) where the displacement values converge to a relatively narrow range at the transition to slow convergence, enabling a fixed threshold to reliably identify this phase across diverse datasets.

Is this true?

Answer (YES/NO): NO